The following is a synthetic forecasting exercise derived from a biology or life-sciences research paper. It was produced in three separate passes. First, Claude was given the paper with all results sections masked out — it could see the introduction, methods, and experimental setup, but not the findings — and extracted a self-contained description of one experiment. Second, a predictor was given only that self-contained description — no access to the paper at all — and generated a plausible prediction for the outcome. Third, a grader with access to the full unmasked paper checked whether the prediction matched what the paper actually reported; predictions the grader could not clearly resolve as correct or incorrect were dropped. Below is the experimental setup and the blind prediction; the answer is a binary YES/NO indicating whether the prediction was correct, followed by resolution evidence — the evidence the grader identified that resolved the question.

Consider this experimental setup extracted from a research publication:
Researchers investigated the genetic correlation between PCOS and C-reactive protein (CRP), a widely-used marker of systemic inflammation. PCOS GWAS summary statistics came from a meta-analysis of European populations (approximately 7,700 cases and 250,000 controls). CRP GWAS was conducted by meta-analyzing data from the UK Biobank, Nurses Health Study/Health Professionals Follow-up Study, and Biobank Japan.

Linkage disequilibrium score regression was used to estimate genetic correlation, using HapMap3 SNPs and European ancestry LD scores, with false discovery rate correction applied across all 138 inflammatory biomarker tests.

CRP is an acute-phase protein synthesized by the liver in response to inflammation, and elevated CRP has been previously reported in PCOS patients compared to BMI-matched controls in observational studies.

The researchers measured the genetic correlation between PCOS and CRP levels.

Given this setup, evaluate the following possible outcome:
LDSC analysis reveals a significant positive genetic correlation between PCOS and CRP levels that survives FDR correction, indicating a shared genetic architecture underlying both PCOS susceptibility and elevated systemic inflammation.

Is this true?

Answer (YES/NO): YES